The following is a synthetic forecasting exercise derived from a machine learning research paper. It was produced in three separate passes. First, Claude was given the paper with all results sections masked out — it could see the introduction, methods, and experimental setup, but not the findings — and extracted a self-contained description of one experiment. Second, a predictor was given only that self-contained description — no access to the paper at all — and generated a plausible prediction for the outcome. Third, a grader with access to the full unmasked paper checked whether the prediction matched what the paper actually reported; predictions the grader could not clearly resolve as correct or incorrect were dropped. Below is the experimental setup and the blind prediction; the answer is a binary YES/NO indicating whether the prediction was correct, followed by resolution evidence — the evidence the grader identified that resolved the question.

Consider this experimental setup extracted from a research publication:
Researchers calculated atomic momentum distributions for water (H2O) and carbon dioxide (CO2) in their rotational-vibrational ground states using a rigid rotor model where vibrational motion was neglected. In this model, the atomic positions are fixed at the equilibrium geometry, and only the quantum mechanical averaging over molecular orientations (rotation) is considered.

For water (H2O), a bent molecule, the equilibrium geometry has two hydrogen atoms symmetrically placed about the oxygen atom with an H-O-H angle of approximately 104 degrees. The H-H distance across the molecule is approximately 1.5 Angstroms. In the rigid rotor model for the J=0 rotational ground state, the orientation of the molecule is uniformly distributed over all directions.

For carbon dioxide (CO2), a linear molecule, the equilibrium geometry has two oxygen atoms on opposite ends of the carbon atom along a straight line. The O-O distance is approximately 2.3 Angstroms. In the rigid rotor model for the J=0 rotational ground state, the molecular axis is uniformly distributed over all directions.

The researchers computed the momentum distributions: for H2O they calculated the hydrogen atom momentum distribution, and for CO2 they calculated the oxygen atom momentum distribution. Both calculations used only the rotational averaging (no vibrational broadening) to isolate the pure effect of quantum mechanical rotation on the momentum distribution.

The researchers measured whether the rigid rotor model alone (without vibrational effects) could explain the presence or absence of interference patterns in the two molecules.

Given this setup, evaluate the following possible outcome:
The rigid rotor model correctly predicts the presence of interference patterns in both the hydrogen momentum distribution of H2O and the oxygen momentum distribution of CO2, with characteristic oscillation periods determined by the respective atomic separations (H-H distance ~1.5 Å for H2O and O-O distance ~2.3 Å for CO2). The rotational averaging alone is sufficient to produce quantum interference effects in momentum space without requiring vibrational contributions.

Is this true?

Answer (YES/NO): NO